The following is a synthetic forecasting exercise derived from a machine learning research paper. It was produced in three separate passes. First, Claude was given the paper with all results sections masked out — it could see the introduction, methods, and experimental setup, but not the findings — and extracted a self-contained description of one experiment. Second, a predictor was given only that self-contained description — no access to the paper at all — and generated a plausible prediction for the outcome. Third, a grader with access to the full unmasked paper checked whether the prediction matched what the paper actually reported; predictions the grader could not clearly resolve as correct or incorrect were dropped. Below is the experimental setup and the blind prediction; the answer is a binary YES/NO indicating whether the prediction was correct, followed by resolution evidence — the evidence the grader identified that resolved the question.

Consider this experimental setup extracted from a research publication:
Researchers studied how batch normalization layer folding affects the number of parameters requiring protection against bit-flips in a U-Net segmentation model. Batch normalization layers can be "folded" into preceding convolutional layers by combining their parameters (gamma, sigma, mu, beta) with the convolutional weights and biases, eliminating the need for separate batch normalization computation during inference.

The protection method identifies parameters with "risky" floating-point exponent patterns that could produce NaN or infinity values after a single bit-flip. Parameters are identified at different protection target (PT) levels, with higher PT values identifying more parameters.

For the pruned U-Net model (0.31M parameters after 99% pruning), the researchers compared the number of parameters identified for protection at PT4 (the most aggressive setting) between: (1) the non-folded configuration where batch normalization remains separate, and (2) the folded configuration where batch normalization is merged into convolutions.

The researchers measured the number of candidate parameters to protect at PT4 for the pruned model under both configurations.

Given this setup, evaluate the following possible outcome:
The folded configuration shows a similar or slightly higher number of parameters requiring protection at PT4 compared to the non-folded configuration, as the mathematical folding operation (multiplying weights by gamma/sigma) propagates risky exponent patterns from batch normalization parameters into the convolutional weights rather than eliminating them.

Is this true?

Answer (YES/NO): NO